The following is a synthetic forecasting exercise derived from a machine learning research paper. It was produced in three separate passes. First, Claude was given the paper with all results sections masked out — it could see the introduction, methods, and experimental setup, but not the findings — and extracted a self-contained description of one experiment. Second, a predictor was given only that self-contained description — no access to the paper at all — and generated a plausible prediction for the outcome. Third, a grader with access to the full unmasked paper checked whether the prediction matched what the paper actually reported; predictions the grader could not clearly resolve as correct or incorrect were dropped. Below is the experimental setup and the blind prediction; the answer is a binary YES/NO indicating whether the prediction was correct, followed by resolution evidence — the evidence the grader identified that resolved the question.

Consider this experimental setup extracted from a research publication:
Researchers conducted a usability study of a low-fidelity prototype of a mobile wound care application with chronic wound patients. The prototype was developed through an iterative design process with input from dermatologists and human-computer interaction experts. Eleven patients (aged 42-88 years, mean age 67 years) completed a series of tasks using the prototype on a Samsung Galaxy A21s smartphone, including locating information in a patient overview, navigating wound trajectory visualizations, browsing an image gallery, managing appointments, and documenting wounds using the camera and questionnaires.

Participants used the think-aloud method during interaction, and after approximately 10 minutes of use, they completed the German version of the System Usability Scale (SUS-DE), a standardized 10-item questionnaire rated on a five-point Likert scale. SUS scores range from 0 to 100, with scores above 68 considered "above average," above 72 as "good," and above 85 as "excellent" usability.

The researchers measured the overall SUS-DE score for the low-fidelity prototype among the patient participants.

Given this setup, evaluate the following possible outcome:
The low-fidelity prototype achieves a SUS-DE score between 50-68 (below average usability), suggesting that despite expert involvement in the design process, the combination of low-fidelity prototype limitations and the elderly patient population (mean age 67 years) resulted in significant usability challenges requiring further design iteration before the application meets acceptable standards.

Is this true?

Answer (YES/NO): NO